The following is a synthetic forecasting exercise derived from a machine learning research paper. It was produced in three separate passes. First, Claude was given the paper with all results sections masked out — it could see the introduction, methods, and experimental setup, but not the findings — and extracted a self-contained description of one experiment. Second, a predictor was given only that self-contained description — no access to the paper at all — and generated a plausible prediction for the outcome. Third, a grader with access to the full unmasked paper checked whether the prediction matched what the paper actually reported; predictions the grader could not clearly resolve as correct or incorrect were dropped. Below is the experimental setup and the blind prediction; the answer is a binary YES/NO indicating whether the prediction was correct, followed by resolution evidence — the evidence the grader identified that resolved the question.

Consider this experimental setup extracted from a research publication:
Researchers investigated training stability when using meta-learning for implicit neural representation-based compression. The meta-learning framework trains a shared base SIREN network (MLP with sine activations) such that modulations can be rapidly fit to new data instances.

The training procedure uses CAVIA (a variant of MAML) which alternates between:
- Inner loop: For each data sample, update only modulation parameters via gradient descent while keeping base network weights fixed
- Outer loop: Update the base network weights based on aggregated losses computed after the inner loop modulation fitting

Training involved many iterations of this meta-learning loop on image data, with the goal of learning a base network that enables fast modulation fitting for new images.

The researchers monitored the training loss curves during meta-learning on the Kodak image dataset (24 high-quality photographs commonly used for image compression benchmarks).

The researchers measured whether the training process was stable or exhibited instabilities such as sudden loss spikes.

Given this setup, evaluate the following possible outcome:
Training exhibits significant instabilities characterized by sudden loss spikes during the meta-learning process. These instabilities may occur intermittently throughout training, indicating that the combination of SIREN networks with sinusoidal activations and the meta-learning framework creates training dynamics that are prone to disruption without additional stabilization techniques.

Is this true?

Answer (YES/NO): YES